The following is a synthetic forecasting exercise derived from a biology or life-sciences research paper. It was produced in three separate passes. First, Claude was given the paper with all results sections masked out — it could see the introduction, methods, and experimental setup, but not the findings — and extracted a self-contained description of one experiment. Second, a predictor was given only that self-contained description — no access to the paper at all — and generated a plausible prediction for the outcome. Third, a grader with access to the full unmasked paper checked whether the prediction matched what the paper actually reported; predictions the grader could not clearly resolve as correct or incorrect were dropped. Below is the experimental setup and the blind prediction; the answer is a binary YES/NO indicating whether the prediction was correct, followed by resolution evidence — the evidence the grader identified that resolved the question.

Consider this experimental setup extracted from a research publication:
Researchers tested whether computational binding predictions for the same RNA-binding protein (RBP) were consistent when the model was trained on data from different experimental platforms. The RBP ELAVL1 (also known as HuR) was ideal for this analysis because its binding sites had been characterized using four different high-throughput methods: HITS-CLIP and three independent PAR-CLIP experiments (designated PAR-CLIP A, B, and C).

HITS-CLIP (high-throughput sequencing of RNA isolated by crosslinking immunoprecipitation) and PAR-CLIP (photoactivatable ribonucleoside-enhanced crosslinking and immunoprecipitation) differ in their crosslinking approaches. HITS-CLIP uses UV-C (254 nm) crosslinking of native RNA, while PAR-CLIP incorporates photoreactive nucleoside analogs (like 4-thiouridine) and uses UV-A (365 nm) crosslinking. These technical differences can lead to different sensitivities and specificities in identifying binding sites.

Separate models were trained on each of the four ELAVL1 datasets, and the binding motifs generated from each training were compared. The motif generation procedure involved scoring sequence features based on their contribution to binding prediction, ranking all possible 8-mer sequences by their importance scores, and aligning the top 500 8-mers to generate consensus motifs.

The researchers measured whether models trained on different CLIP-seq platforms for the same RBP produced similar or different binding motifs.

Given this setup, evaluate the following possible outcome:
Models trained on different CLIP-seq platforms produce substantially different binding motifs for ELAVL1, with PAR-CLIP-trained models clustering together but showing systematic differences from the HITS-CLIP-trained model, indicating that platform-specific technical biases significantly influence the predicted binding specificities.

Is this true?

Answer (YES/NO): NO